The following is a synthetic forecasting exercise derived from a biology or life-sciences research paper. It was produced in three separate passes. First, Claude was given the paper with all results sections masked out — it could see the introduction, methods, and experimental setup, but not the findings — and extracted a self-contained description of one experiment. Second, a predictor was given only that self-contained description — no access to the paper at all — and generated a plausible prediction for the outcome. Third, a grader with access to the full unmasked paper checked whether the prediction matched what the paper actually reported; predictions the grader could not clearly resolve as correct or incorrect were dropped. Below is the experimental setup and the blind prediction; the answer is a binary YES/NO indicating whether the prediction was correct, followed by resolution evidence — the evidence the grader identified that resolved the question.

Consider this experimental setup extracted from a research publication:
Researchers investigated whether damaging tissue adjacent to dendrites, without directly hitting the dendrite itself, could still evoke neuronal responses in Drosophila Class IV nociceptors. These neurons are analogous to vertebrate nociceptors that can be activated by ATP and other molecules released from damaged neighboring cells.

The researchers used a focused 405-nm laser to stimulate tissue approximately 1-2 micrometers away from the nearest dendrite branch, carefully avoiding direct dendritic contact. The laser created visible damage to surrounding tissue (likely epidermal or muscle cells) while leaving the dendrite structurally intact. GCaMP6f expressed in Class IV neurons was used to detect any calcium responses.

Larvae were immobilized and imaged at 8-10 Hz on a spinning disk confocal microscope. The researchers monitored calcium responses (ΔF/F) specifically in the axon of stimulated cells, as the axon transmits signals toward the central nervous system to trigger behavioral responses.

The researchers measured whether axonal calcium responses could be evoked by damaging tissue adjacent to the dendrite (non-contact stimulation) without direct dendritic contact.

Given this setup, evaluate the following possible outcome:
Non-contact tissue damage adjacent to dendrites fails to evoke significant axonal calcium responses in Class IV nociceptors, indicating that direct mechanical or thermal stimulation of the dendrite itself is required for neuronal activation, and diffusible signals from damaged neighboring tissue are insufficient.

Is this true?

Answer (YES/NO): NO